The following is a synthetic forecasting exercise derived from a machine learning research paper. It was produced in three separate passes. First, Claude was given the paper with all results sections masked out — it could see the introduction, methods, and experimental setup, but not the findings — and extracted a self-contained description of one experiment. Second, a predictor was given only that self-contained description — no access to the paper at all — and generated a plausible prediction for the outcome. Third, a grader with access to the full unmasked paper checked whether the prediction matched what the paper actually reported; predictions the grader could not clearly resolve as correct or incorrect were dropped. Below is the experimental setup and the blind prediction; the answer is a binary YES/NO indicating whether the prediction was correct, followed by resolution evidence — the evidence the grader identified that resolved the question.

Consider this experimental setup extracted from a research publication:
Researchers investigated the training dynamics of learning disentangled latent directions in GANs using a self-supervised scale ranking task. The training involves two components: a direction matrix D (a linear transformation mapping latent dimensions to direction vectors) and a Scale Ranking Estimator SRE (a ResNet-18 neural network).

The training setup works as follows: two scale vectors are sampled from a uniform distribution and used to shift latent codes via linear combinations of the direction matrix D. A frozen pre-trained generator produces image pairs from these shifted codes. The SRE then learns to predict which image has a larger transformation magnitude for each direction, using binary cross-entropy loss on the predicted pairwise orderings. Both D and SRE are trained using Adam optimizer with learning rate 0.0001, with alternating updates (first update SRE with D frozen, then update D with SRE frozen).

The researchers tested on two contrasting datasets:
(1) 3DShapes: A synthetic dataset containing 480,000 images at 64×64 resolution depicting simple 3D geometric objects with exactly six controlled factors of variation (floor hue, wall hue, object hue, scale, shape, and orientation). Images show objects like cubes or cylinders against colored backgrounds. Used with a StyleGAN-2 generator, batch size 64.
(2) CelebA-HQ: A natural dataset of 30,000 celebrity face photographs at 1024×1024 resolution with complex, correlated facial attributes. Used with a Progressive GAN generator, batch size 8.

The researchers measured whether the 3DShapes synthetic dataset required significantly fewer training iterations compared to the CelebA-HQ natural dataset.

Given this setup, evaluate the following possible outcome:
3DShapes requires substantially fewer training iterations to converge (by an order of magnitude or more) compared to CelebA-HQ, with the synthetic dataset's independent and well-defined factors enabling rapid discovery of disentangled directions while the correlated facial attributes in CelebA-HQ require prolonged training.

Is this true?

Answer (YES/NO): NO